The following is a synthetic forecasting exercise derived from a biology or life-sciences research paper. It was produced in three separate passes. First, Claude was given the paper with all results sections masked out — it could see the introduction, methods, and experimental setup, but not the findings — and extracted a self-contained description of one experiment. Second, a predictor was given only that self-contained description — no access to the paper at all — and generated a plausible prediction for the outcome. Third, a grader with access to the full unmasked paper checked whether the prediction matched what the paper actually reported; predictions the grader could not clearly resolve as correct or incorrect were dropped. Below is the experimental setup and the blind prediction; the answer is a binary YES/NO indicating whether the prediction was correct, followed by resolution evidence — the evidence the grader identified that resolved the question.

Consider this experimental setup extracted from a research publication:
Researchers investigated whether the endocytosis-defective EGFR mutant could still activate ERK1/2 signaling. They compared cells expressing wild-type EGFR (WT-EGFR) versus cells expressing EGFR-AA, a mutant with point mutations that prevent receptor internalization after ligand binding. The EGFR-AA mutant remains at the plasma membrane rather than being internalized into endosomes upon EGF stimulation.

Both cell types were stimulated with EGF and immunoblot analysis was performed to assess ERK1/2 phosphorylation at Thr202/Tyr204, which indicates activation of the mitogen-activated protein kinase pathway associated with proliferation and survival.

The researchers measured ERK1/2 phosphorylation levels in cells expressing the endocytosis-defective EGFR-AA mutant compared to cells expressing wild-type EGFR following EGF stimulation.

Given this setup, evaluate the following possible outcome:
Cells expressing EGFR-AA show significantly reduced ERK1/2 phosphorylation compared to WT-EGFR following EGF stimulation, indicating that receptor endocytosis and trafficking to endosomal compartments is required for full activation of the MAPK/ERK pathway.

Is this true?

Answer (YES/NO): NO